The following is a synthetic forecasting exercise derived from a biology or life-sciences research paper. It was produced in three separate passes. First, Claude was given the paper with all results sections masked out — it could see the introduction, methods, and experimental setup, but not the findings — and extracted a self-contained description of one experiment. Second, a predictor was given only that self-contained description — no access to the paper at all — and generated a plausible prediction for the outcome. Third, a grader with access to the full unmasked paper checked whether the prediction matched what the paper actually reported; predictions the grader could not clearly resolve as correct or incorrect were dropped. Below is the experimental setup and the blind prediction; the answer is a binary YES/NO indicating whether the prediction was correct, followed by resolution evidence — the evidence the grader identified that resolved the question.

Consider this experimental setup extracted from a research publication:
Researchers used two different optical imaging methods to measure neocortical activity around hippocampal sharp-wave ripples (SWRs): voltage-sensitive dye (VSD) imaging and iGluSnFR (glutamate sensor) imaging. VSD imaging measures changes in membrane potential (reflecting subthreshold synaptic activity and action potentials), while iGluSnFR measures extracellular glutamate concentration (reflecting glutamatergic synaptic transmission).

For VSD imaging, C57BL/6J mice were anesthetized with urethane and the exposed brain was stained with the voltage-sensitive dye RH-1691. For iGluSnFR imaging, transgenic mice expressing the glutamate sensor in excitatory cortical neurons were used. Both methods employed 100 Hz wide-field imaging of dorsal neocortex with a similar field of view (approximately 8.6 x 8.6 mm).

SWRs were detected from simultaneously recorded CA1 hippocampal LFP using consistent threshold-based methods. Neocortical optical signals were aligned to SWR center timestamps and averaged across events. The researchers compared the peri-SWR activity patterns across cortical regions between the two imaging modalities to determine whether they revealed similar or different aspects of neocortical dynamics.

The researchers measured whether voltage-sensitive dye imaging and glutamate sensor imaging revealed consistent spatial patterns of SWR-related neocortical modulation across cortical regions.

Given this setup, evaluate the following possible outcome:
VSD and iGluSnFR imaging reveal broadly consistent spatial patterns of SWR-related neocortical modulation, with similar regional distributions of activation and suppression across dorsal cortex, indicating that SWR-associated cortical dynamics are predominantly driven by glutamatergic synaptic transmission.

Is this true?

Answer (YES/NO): YES